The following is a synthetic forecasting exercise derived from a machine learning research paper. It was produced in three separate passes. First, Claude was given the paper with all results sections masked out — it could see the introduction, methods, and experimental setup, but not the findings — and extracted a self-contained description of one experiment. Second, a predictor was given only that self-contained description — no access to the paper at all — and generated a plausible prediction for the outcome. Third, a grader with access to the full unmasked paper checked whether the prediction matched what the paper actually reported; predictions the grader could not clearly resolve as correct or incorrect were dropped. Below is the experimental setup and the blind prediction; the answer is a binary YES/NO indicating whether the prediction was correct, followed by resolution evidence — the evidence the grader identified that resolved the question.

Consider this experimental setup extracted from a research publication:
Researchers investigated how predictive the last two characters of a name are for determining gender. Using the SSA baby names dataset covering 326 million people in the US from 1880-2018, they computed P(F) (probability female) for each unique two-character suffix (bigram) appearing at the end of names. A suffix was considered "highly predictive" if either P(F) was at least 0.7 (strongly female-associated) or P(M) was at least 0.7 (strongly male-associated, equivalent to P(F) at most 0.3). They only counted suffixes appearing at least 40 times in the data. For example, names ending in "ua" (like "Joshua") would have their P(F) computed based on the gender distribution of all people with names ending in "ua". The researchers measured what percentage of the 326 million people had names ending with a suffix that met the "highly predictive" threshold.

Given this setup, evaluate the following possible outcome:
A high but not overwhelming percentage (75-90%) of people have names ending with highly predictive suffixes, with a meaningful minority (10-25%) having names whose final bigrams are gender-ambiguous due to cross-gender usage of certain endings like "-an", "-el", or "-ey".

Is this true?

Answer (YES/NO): YES